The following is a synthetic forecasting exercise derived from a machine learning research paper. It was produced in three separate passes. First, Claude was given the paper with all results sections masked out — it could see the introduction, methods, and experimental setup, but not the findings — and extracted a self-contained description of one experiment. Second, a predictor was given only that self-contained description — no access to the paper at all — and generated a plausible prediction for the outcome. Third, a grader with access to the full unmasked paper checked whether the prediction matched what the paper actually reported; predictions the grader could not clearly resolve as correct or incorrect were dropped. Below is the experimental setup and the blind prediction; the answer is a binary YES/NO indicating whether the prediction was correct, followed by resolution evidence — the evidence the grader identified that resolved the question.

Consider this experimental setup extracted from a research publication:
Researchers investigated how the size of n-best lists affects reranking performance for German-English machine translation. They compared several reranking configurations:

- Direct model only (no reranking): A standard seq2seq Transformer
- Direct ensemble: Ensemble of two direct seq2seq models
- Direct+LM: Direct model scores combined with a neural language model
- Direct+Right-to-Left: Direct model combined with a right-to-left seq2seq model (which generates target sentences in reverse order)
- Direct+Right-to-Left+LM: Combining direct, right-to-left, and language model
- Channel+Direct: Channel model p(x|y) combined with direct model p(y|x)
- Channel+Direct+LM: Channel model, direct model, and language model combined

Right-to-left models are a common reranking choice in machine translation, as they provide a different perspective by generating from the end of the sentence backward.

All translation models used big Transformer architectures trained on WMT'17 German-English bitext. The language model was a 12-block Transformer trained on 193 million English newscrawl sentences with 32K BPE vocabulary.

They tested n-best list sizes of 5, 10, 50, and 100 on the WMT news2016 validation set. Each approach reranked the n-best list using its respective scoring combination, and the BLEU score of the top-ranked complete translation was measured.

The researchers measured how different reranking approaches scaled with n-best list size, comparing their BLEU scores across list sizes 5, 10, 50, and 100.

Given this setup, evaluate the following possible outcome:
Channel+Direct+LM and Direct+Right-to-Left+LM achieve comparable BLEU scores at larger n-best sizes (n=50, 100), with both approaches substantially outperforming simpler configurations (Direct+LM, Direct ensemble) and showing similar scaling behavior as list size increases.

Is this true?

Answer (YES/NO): NO